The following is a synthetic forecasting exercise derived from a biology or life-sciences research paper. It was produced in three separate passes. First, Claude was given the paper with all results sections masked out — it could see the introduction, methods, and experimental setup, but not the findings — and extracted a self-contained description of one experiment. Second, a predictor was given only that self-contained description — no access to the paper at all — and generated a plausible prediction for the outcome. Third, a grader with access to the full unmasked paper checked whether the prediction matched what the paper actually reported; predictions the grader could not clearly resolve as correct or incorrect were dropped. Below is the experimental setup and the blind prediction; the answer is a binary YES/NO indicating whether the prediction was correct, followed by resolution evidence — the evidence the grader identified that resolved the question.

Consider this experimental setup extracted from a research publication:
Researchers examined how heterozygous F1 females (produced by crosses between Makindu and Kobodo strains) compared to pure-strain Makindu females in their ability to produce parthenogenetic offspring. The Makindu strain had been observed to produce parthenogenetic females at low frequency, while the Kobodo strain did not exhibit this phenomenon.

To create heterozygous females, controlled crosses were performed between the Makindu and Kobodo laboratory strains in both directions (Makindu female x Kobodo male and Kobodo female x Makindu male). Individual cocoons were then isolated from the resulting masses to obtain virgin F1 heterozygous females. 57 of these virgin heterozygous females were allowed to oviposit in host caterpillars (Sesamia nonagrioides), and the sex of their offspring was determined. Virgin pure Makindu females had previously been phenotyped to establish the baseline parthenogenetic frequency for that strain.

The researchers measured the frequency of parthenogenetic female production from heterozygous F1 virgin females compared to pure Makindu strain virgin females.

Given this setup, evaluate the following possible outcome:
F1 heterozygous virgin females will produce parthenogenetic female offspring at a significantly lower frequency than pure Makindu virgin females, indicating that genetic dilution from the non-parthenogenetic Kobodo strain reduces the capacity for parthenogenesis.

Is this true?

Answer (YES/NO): YES